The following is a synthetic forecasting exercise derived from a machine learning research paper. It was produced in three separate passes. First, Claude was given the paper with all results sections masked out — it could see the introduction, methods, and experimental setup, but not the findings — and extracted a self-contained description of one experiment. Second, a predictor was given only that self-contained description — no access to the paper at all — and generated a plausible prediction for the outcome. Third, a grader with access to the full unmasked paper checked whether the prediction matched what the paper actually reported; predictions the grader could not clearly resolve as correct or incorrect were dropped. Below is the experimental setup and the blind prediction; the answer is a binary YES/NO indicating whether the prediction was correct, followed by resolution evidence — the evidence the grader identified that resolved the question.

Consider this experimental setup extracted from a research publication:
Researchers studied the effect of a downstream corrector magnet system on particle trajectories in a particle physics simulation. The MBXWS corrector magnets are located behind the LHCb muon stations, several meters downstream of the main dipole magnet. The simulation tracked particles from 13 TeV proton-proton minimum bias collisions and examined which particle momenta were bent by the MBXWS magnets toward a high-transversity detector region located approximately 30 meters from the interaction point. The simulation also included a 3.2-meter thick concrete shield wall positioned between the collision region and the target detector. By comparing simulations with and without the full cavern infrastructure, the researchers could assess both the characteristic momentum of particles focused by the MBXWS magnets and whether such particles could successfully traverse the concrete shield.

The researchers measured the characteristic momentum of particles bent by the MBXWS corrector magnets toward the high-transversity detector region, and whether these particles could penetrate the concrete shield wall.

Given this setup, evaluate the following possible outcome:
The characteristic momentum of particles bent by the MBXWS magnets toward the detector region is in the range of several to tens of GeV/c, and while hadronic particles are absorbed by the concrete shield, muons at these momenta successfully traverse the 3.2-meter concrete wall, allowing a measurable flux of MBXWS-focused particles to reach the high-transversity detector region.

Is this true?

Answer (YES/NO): NO